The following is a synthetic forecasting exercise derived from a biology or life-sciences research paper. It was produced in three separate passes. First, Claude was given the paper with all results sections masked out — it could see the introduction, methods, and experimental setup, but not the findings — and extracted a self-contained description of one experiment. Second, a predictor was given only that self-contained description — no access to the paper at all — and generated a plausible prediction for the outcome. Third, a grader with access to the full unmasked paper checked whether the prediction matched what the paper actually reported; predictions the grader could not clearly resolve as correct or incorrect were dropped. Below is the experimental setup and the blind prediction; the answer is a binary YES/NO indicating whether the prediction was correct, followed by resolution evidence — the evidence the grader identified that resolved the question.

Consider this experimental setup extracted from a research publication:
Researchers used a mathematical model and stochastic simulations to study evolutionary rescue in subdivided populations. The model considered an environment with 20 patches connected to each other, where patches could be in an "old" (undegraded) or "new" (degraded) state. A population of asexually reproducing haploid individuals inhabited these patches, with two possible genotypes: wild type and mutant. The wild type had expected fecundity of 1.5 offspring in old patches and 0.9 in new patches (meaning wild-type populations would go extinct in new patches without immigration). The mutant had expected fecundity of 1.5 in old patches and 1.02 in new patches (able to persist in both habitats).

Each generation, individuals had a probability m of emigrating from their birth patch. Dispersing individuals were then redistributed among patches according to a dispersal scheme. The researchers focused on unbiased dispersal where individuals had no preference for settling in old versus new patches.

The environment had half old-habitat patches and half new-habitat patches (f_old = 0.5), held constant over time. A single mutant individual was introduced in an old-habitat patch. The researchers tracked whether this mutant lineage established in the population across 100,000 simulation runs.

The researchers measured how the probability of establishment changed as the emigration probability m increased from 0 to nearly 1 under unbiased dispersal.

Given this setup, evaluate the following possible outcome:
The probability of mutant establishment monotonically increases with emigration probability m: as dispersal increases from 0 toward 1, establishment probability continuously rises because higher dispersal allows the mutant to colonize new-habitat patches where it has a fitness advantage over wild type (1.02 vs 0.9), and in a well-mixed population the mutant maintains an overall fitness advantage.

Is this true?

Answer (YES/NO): YES